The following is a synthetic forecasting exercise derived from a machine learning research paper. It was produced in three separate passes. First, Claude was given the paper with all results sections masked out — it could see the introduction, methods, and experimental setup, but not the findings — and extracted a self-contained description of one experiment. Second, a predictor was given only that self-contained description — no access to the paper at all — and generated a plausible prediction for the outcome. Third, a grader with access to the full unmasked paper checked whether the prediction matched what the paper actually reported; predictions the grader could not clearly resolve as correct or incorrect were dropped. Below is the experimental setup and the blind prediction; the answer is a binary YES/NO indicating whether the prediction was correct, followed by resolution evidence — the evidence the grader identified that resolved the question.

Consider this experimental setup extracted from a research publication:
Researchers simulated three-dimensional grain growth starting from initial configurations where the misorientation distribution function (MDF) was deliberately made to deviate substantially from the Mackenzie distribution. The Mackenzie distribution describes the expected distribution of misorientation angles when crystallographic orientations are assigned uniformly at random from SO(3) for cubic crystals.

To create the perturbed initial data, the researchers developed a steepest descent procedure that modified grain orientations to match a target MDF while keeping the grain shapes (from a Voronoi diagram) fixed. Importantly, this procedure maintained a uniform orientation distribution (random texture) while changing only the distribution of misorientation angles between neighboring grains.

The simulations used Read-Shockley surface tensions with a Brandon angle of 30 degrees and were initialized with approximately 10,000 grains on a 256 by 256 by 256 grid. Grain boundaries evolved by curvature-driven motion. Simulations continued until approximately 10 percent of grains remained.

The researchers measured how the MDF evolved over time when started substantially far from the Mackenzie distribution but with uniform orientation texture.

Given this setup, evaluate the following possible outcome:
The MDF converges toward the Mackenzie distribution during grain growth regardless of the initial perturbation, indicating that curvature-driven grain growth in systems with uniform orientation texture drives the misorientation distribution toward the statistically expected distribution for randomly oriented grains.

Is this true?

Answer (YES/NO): YES